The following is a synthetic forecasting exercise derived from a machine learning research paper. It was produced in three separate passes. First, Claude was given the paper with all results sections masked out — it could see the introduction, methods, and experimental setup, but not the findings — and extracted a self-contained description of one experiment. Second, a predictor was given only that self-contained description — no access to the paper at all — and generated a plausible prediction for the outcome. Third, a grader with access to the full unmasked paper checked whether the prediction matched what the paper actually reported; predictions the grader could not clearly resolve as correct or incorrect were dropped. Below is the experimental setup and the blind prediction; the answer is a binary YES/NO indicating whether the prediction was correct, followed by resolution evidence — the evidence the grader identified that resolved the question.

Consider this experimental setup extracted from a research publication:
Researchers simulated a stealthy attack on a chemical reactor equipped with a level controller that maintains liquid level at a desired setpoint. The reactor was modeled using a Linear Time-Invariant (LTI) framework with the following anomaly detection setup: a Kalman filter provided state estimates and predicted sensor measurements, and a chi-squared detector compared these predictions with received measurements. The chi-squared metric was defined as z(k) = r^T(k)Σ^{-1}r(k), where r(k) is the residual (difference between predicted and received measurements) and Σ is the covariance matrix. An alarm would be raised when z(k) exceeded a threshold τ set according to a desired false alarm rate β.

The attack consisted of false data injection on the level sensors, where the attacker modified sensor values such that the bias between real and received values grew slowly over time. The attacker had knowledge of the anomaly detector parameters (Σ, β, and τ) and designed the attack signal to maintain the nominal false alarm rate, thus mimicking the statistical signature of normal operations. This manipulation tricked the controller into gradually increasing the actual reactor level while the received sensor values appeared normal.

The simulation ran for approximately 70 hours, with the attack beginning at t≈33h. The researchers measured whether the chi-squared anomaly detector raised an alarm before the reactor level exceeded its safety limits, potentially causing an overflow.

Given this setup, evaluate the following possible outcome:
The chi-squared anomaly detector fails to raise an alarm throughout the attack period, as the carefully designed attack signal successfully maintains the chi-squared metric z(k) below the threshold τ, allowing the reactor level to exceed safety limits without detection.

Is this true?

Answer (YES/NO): YES